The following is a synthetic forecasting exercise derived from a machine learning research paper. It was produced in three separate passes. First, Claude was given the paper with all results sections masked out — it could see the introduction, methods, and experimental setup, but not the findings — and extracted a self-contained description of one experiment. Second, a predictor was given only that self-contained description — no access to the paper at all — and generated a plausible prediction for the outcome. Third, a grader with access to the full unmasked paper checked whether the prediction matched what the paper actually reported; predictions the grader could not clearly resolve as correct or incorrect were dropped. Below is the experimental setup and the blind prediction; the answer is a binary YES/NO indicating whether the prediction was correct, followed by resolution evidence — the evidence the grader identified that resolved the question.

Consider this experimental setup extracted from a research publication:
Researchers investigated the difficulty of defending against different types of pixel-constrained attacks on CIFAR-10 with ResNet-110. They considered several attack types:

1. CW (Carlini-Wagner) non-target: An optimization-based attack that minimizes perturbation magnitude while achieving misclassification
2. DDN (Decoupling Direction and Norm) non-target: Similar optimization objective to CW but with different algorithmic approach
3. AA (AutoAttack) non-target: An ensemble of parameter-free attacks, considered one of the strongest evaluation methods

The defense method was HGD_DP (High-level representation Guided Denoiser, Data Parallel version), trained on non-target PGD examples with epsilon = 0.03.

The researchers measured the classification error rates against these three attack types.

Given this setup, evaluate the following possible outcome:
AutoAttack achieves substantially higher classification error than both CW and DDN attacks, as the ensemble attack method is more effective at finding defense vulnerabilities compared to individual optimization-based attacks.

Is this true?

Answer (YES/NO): YES